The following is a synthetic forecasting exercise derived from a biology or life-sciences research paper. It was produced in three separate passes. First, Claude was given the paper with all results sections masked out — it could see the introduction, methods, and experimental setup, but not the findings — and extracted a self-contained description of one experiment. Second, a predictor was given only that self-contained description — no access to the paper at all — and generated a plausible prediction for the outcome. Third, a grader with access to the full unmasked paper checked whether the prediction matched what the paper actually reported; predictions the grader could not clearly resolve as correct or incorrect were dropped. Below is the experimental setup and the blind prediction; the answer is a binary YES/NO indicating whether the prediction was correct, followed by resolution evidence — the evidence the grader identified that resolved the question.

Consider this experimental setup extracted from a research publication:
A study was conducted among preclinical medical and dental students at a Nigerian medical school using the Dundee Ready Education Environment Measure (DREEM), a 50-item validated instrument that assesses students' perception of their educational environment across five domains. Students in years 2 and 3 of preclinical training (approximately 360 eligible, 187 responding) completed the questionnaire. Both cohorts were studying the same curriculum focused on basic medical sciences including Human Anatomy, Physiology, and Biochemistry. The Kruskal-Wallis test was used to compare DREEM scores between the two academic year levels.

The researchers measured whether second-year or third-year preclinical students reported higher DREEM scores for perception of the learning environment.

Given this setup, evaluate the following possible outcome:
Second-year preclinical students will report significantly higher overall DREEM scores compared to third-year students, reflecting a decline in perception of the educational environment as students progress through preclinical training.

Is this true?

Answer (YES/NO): NO